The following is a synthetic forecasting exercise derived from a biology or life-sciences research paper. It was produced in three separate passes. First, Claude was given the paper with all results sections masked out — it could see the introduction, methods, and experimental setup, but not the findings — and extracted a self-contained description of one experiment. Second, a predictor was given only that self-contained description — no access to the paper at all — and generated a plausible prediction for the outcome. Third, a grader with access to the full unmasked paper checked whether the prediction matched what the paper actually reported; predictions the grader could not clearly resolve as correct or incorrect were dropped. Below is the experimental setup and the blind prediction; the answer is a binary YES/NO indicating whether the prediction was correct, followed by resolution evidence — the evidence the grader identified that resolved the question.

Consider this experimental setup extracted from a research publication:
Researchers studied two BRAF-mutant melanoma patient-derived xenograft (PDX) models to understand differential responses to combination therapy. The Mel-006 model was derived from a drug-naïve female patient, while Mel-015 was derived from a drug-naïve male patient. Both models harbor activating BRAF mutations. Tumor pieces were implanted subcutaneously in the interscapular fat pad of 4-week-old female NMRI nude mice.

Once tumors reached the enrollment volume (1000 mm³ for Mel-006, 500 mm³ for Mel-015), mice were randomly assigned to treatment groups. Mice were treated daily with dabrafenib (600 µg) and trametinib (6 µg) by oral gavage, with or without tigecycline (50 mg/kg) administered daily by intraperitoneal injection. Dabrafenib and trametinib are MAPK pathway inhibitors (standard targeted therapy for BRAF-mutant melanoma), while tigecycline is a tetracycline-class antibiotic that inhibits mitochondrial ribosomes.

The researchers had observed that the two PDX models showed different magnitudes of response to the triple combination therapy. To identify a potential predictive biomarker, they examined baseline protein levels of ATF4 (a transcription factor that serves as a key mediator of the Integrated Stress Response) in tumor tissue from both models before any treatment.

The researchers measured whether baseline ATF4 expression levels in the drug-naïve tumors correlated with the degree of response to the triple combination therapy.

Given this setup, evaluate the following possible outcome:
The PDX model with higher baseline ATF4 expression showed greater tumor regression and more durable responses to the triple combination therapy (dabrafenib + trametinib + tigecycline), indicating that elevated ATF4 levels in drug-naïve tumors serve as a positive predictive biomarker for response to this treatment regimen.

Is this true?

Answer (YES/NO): YES